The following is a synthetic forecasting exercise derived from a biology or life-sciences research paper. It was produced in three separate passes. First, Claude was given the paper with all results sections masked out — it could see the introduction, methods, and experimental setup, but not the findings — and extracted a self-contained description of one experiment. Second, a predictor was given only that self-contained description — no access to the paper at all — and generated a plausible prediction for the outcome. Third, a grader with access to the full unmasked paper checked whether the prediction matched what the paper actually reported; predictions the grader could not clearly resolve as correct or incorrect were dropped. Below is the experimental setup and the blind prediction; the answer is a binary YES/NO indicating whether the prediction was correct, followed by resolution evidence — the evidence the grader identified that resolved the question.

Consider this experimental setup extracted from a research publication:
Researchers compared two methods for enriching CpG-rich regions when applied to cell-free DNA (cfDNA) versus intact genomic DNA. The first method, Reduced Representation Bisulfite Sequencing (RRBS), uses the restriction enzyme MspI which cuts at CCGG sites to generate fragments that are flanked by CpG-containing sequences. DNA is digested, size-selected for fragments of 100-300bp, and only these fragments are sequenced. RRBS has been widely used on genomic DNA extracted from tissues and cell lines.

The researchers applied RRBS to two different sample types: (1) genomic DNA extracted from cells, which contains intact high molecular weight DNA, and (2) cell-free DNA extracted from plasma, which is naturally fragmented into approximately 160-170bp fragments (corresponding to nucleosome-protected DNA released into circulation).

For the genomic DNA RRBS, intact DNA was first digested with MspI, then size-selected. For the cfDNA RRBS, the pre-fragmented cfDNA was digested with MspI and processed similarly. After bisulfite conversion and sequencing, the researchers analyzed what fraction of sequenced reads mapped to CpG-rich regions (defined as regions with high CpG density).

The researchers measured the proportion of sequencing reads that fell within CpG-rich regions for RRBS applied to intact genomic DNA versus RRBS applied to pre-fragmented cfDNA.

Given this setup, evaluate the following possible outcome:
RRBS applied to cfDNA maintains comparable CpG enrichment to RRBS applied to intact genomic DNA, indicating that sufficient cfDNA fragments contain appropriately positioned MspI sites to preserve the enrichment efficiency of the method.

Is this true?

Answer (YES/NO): NO